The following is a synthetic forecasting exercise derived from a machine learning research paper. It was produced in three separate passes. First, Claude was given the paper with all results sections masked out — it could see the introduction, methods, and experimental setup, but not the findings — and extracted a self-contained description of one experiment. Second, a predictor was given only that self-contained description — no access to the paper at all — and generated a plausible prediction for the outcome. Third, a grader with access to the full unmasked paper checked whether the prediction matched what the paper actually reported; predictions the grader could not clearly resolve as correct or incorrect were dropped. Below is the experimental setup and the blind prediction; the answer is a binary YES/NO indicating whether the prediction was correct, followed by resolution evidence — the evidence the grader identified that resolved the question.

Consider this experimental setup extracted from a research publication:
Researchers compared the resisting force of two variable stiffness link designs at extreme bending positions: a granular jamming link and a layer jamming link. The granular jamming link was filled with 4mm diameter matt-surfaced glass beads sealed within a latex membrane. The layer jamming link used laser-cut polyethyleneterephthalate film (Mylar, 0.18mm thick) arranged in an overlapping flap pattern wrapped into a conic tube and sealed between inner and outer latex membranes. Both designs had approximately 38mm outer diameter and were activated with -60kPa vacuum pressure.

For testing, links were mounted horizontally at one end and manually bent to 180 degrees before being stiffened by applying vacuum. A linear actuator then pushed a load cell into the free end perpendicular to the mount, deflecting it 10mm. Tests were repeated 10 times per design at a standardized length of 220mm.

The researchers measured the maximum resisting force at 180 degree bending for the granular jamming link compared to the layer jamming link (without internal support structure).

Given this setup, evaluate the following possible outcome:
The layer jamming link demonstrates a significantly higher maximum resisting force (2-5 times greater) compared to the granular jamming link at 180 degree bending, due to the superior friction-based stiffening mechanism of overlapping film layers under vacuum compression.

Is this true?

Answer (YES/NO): NO